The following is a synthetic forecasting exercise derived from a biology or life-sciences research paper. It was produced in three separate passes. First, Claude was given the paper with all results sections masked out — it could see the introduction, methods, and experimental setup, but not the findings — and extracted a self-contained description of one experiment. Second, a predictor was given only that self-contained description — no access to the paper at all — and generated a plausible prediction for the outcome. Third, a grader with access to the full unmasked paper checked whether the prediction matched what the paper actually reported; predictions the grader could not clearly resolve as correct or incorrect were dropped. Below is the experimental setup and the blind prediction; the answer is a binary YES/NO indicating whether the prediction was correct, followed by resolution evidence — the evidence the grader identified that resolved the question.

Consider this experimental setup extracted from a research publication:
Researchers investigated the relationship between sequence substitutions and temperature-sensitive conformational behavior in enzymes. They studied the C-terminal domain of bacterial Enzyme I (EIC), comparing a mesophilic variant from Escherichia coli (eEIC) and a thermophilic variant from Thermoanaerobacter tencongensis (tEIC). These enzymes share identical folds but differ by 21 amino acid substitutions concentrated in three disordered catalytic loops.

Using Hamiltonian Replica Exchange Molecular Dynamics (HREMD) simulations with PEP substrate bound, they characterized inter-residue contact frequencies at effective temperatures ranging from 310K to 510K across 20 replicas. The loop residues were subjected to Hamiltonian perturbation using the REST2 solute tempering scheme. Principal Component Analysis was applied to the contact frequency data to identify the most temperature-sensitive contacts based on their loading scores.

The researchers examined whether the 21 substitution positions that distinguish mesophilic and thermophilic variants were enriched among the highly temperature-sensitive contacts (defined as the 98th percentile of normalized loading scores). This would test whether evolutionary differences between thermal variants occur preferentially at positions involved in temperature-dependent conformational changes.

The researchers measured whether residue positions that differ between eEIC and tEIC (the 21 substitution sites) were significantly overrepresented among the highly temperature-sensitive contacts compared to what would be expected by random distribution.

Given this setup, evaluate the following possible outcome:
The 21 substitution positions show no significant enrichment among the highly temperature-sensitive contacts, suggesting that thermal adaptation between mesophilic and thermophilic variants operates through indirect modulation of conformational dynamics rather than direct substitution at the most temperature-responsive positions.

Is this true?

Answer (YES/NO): NO